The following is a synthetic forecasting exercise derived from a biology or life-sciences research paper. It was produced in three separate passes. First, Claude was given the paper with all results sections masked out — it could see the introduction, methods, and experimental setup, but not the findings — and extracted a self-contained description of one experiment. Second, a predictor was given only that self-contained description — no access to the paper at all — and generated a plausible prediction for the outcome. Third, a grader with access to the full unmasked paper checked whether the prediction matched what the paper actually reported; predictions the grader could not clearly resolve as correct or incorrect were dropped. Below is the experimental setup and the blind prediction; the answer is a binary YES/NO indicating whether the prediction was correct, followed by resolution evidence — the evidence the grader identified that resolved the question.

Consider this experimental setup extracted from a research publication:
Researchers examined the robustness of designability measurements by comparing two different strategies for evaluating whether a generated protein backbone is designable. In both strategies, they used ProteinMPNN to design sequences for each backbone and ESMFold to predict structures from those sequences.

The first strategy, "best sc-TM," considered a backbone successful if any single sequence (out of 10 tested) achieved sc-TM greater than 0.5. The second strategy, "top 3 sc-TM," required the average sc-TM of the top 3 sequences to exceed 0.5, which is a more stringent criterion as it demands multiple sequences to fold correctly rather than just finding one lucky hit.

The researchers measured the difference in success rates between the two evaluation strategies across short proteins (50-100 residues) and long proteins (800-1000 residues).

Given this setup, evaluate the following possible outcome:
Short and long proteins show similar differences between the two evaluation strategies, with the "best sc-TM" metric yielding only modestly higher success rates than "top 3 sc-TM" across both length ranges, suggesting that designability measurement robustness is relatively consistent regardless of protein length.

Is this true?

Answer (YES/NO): NO